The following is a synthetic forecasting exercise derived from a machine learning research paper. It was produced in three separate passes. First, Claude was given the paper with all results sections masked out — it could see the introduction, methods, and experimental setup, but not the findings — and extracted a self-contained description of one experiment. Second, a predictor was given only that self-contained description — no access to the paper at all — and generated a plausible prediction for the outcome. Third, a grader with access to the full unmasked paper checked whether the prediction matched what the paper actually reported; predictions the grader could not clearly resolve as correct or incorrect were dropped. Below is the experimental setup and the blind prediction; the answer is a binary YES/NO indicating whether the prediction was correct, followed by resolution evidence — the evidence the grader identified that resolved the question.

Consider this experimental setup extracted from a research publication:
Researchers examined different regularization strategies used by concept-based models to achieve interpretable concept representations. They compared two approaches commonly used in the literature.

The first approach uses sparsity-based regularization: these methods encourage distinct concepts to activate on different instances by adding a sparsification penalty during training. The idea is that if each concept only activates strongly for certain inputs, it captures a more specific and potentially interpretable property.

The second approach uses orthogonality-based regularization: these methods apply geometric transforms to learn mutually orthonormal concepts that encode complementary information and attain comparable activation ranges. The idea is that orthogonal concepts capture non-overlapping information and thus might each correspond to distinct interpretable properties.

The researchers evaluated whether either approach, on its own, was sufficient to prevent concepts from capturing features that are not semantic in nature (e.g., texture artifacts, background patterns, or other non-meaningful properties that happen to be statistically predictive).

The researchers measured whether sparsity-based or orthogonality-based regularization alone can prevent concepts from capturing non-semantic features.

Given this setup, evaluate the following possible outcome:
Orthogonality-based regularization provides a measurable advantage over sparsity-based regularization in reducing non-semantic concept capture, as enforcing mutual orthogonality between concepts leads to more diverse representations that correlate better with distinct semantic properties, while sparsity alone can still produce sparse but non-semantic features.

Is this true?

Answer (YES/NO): NO